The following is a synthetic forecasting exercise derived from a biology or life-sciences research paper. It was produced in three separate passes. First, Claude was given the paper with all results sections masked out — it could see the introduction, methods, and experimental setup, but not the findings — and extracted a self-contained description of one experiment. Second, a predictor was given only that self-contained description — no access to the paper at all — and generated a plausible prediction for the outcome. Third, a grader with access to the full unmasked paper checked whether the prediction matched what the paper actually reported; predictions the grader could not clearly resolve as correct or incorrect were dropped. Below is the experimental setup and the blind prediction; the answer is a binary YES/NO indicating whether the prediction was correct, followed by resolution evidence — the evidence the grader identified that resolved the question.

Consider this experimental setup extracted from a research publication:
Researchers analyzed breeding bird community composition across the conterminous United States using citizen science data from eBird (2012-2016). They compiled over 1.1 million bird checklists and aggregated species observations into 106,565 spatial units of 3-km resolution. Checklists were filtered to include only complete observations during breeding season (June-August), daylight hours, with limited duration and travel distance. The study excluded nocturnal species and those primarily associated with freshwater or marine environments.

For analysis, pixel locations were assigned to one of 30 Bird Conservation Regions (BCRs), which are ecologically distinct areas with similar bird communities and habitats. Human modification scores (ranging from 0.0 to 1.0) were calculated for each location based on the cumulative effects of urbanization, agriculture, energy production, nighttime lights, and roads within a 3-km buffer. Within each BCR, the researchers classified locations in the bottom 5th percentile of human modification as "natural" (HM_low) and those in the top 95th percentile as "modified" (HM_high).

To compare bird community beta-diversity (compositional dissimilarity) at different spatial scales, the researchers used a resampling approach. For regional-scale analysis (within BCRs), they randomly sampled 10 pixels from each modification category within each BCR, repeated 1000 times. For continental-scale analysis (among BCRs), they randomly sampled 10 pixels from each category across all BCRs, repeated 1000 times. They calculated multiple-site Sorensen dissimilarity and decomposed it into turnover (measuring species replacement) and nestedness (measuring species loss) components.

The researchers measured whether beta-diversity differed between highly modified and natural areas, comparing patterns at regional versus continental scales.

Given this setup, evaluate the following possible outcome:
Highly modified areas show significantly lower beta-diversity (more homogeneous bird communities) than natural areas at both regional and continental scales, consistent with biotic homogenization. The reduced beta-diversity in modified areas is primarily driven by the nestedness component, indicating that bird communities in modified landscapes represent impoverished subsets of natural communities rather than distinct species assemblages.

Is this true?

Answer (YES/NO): NO